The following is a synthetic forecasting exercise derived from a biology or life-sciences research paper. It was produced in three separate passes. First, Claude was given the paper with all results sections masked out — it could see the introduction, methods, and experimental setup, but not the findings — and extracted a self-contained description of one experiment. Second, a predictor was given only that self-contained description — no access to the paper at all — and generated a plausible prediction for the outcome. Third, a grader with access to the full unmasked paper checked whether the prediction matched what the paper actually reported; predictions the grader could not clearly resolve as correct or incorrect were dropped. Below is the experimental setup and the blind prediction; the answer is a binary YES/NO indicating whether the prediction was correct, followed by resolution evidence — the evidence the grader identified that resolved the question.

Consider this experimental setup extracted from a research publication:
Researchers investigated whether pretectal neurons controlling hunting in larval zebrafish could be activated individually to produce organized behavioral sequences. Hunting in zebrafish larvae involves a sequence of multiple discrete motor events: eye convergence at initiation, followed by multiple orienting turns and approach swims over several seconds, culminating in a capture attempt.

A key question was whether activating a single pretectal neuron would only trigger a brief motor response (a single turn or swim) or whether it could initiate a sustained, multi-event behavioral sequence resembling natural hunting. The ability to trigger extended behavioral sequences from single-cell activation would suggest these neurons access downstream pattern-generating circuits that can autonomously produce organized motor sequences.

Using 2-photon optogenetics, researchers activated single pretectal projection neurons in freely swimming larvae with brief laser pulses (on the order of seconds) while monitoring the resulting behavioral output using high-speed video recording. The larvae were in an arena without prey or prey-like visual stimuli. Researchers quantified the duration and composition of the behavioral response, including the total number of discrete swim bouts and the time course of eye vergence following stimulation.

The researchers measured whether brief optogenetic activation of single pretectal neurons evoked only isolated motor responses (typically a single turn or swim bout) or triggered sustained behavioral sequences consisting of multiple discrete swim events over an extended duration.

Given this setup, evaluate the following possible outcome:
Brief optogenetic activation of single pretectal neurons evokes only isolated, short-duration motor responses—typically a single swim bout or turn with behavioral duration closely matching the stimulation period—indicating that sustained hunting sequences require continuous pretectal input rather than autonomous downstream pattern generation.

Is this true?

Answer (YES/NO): NO